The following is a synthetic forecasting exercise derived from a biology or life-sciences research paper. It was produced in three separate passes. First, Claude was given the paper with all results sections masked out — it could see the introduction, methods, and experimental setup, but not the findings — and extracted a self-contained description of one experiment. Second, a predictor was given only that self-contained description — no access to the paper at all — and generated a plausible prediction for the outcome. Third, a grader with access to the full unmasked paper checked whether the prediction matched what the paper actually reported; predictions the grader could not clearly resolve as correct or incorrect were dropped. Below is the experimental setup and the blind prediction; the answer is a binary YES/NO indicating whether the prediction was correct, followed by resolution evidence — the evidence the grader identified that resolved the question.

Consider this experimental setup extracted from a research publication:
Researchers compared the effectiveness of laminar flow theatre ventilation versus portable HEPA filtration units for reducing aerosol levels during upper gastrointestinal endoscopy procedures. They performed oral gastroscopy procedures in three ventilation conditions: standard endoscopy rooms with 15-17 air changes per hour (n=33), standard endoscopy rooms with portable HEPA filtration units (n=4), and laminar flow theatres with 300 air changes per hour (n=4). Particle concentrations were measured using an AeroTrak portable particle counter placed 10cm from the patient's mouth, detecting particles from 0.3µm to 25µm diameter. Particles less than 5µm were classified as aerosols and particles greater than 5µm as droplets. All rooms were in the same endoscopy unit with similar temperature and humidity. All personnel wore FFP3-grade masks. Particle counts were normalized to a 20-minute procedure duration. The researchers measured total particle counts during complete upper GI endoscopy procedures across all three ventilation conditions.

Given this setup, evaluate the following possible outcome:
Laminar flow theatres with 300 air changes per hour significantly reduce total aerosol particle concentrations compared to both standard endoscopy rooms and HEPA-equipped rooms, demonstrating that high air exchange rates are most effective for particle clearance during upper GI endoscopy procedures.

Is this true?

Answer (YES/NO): YES